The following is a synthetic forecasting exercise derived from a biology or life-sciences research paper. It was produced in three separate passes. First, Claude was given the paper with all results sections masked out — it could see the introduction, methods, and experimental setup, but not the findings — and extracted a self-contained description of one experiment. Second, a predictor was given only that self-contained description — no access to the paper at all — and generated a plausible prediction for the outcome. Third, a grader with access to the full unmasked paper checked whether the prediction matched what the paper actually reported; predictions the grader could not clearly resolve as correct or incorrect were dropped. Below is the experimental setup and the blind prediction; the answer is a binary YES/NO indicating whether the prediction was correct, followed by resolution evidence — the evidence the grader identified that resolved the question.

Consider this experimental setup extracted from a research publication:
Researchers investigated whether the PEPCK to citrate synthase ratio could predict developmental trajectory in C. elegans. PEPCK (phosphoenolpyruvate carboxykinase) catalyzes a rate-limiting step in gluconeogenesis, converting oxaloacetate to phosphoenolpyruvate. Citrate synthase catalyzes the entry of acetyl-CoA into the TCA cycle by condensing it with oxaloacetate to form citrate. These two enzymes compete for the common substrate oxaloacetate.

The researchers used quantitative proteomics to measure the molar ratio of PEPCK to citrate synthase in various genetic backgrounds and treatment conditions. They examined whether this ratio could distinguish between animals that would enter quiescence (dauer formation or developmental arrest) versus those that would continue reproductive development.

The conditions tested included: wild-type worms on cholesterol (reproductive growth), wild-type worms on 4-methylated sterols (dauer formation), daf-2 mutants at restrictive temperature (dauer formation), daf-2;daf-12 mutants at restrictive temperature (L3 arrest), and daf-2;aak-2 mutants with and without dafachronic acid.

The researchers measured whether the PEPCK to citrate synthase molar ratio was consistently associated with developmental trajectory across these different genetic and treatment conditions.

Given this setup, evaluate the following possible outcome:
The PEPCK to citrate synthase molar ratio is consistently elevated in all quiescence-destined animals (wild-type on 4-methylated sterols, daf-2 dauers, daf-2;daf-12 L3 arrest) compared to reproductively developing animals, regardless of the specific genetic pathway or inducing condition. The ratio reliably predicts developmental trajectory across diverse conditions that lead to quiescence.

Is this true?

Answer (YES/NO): NO